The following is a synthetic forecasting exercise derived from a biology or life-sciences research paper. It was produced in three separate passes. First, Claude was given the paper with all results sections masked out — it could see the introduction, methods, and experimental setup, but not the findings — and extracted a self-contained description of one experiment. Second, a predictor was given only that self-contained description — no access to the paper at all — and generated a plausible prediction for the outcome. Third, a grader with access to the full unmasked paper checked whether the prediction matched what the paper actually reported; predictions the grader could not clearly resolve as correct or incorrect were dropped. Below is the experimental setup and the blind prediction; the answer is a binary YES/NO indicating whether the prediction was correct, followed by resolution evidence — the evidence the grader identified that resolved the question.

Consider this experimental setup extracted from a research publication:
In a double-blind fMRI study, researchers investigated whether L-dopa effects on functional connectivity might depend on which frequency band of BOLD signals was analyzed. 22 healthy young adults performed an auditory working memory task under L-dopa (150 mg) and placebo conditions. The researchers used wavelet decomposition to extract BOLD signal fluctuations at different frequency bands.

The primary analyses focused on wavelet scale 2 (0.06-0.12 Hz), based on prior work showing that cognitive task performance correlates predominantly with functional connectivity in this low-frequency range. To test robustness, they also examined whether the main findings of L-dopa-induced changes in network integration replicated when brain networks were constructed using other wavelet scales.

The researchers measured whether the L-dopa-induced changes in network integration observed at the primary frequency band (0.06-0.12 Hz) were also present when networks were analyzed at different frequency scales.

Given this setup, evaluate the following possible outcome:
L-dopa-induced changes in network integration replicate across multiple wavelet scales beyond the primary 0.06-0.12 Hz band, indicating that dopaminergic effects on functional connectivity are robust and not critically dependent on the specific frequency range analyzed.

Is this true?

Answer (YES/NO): YES